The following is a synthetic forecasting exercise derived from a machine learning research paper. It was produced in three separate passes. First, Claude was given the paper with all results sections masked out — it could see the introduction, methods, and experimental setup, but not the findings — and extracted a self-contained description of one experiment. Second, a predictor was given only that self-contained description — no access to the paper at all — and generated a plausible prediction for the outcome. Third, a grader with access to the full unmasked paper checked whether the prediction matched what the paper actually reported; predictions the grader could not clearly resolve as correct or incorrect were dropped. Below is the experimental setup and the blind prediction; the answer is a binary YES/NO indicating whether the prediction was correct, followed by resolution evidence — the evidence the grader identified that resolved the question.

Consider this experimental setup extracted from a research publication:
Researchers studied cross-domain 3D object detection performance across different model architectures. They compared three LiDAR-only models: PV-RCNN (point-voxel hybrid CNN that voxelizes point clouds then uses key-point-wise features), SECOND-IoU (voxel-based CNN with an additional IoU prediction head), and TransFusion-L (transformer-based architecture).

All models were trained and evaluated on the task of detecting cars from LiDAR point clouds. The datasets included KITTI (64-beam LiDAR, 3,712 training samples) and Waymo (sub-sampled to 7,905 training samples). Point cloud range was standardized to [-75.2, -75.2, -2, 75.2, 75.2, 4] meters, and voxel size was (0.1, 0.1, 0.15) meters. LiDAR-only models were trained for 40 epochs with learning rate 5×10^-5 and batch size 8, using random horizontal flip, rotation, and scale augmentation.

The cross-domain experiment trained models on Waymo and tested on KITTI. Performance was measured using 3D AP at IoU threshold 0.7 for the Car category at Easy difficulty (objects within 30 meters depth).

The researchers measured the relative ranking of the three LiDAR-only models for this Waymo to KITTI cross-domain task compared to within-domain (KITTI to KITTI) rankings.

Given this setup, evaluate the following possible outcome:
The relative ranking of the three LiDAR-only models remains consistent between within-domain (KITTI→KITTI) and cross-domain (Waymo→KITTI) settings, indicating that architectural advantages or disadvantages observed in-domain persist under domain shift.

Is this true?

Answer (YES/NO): NO